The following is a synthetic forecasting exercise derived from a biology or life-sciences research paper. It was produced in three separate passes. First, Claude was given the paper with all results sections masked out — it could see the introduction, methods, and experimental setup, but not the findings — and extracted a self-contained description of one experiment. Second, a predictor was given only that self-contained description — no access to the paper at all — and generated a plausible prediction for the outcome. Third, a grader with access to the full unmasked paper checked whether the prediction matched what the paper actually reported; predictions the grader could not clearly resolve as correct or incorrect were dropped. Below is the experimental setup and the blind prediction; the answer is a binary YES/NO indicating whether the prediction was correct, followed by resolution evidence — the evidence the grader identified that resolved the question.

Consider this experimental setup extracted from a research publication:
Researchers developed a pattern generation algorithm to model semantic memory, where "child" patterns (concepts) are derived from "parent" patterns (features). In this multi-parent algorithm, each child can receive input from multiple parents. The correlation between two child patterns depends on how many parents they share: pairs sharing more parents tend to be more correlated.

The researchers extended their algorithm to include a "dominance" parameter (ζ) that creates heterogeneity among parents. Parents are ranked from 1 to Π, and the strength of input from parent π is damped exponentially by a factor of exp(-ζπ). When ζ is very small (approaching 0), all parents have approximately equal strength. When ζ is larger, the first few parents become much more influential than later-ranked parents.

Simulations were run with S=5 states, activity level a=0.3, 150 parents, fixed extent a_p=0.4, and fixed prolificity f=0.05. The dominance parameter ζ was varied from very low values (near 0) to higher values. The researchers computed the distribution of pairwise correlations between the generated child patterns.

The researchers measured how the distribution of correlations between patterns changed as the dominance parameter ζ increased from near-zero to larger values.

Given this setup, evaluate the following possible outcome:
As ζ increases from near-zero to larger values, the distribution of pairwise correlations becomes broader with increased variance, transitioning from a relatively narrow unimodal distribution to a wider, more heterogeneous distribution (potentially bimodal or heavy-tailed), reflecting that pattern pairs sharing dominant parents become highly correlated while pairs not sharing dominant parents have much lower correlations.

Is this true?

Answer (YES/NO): NO